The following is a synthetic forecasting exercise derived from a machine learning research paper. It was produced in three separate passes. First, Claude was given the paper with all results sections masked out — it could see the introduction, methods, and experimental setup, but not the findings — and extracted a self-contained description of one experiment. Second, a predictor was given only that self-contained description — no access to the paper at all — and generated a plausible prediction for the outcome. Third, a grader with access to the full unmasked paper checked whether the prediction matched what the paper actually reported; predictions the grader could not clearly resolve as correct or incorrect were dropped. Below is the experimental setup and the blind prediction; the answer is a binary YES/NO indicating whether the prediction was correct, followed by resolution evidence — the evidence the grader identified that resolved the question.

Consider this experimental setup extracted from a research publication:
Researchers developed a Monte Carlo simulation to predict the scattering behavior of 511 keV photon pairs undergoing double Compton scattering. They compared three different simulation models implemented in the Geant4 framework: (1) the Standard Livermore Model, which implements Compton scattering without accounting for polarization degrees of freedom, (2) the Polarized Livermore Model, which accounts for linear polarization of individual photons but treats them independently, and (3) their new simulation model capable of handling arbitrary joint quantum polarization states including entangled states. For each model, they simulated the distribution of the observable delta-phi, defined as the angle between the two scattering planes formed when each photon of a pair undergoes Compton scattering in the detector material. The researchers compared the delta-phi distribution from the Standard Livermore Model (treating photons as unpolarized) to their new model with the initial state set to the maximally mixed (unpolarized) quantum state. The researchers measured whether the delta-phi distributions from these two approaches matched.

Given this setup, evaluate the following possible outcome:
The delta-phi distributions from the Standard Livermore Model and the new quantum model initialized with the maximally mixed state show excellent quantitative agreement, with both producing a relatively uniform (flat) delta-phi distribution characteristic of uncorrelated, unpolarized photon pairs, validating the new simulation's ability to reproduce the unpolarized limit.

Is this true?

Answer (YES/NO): YES